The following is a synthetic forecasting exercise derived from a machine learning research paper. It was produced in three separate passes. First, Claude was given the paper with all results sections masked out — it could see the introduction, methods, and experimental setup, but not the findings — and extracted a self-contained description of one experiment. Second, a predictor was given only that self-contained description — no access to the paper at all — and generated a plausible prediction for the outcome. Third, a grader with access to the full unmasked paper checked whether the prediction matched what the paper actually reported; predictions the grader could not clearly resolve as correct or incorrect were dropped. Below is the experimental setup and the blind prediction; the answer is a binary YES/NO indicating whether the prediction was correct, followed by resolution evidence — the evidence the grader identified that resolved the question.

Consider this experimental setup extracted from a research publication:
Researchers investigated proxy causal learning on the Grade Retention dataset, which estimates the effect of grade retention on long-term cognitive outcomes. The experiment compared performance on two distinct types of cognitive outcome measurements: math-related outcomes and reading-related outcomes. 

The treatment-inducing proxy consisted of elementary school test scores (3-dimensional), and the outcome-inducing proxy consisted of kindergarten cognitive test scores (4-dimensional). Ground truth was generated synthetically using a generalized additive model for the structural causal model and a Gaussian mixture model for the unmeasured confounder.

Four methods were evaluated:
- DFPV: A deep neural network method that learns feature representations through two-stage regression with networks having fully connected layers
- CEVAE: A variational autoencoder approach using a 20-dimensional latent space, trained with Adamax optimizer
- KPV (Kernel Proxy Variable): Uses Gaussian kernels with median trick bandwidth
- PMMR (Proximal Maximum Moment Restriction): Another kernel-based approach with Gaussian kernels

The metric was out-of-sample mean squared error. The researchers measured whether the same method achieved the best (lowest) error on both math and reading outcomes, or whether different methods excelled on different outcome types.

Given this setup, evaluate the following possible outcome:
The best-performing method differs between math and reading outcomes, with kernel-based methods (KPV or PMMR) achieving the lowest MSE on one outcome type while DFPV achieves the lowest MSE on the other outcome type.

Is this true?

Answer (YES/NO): YES